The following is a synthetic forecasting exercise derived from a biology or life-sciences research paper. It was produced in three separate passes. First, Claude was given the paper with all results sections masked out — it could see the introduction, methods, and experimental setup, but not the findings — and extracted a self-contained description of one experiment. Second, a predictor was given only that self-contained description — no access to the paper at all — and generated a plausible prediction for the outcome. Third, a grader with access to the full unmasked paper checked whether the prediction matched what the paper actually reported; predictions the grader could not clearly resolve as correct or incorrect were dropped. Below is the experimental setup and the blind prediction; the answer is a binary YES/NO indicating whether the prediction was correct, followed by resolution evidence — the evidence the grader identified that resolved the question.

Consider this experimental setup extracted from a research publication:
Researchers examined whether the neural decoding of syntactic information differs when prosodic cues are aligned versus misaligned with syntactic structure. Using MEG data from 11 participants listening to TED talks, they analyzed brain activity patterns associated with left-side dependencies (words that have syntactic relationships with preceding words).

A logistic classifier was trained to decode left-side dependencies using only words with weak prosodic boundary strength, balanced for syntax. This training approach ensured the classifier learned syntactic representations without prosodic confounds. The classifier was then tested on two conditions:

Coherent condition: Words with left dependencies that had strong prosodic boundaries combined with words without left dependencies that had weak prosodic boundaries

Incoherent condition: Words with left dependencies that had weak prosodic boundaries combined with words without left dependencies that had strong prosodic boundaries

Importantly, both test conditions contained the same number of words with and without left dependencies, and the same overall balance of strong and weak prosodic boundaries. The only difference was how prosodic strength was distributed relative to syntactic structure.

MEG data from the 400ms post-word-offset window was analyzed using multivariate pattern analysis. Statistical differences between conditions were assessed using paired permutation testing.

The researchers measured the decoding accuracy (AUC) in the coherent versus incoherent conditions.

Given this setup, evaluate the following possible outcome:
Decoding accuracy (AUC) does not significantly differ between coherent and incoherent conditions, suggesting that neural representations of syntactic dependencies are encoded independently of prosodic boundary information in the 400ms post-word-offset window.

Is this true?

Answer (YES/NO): NO